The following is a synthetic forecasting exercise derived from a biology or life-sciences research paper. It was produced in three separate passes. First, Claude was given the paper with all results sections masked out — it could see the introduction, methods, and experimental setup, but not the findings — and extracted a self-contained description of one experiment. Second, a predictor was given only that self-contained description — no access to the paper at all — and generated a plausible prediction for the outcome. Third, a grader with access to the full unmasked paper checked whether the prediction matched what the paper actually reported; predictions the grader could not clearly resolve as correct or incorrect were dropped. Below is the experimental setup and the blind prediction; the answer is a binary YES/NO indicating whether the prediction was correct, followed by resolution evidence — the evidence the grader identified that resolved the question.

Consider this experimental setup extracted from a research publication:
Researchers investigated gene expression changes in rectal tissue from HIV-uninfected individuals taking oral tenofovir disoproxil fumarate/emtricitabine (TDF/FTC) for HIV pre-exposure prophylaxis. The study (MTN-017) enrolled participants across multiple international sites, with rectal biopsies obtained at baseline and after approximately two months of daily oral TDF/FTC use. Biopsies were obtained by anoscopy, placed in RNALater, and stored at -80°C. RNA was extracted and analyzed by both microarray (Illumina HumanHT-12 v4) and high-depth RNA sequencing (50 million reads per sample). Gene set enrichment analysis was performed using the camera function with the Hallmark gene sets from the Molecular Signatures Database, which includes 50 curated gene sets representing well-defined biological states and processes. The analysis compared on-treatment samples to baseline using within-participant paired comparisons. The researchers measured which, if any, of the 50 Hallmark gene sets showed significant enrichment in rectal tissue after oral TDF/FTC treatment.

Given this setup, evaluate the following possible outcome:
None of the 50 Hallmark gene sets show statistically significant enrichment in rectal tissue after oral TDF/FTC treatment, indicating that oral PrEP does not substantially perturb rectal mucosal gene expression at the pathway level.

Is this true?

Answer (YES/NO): NO